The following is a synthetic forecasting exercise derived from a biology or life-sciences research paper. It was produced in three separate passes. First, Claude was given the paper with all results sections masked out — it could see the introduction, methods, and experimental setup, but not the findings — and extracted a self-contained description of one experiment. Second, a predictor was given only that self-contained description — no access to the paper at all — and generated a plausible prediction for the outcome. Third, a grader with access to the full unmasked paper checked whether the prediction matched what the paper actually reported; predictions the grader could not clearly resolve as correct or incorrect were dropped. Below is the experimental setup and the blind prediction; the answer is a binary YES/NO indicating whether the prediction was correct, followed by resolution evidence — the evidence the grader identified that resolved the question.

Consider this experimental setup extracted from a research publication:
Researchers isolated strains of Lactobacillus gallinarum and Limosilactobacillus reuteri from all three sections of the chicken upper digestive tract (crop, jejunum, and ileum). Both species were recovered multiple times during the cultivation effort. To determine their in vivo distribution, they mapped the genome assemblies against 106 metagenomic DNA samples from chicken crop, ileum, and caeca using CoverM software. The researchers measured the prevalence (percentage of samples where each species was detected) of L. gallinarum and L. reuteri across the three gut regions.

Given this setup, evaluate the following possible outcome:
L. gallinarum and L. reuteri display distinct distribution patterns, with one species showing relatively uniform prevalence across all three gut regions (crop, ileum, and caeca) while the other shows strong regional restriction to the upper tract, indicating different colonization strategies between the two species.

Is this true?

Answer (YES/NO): NO